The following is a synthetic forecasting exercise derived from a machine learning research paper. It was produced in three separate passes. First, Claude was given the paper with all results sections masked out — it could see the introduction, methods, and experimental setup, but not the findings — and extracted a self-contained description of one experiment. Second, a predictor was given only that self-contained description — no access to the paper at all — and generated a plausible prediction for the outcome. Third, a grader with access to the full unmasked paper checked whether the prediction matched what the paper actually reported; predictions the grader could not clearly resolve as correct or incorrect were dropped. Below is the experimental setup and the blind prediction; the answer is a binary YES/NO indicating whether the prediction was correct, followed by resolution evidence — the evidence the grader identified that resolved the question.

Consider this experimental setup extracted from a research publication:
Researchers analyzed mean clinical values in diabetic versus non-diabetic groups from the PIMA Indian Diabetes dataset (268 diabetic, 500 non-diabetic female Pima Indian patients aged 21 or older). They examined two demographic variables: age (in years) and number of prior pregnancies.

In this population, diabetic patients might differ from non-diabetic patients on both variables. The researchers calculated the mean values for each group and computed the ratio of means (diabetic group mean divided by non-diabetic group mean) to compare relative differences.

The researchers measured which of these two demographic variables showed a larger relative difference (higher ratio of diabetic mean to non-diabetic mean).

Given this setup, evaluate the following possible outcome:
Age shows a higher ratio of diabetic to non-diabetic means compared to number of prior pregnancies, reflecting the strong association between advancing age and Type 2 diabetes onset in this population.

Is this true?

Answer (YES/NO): NO